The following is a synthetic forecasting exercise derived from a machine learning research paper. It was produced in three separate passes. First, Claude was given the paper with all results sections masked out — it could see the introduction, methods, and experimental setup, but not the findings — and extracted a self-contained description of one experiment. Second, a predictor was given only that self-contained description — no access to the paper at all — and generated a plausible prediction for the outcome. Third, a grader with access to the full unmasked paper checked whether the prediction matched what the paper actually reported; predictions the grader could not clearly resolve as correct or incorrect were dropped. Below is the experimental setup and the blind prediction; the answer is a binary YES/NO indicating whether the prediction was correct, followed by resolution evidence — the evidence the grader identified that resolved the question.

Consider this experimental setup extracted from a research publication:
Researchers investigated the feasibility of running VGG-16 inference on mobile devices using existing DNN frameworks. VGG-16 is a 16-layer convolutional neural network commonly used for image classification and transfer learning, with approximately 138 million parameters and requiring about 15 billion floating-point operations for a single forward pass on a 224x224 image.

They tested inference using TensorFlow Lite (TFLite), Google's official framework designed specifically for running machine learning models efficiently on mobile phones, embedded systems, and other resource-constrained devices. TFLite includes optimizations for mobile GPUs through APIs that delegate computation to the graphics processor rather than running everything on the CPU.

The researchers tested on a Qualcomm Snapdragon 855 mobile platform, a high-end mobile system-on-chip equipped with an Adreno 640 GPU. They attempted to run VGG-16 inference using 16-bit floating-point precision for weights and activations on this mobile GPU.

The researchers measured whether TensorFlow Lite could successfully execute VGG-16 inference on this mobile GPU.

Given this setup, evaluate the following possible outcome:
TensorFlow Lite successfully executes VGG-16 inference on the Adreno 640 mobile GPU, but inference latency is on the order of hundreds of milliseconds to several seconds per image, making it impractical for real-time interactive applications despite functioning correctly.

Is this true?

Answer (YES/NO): NO